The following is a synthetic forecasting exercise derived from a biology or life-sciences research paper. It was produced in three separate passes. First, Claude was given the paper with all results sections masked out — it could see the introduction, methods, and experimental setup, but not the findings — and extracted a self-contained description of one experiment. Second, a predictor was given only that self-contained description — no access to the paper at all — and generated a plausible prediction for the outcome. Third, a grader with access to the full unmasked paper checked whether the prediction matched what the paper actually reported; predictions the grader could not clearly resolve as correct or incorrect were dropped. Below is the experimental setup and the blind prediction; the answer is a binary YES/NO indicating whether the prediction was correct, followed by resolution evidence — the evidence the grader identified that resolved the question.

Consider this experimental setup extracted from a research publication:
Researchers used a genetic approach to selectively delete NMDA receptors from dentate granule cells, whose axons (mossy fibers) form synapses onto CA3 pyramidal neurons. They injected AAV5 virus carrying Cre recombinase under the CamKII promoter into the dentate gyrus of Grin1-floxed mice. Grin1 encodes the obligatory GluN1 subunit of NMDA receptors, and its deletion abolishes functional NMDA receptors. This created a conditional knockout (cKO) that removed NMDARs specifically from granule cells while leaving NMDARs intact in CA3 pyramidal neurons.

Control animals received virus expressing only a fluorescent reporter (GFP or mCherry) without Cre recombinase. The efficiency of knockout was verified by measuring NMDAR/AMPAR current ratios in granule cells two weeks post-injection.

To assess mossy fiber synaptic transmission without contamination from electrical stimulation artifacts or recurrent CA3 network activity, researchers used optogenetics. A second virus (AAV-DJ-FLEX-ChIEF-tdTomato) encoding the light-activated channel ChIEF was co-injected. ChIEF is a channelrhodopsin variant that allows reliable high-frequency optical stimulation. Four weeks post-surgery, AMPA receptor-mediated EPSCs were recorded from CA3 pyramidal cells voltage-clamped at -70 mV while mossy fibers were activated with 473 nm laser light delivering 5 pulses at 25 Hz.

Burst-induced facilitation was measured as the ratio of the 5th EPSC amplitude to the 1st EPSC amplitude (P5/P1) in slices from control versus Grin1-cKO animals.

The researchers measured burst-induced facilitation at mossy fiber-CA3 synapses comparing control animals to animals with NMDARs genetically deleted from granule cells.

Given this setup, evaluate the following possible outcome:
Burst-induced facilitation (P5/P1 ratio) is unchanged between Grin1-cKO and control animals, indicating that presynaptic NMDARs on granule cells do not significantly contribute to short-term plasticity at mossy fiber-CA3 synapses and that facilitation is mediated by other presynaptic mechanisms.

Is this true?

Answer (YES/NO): NO